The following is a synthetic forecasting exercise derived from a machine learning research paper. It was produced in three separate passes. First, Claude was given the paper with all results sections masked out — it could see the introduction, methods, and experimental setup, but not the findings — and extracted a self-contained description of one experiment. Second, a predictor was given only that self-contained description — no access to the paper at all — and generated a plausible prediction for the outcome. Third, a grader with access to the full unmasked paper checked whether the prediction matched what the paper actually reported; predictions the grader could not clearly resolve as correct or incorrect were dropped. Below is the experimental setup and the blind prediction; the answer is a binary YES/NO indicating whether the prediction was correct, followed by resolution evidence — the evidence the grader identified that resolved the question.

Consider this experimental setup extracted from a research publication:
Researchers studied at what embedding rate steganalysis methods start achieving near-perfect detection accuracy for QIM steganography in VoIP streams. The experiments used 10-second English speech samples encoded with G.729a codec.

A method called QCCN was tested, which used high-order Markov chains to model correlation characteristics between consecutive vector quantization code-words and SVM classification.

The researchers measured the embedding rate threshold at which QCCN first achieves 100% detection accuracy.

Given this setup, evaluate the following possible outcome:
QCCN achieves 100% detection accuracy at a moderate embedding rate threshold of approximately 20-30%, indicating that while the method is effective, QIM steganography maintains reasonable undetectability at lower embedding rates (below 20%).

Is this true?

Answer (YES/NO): NO